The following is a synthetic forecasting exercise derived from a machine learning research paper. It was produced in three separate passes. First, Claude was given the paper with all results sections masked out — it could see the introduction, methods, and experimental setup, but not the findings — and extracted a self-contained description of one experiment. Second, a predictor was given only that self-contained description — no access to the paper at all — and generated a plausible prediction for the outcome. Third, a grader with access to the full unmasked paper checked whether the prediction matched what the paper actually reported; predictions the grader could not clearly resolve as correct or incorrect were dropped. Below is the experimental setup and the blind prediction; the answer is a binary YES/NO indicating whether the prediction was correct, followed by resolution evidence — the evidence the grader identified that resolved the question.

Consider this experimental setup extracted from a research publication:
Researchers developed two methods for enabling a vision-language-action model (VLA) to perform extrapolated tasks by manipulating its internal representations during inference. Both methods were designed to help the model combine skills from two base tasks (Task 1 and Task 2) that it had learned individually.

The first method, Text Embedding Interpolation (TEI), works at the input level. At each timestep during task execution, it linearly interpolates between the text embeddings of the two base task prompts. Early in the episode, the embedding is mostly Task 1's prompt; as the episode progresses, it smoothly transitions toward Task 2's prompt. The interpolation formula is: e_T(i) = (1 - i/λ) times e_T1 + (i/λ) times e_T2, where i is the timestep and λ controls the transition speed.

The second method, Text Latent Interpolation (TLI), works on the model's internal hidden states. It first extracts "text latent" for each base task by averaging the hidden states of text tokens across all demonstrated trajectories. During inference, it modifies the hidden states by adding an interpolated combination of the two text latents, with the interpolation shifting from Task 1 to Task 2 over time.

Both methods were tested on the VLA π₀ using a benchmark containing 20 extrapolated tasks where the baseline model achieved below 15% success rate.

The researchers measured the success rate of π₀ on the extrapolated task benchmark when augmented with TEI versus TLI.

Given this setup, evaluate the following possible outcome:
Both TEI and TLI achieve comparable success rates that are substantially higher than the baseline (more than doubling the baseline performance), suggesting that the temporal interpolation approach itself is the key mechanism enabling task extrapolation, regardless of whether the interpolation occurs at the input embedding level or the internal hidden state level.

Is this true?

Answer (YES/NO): NO